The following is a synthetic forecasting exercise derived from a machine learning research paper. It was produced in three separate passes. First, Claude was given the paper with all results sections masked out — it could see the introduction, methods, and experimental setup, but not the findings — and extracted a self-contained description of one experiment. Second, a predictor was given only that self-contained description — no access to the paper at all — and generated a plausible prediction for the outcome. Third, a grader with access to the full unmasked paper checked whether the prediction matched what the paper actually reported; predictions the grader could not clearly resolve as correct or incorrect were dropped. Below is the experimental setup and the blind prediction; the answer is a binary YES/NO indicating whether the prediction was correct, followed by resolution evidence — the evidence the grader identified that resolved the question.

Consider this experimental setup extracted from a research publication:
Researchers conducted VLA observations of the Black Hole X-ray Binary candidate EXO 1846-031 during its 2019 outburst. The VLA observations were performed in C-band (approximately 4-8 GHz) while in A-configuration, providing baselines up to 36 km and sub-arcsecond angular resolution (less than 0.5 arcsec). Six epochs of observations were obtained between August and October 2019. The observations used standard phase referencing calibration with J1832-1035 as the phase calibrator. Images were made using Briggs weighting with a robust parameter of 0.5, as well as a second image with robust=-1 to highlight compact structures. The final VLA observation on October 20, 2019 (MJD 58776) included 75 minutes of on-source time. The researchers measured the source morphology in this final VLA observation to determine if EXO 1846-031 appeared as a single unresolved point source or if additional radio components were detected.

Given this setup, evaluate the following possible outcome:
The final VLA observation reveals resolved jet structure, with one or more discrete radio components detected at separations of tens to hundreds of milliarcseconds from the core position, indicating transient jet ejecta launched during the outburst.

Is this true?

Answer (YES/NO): YES